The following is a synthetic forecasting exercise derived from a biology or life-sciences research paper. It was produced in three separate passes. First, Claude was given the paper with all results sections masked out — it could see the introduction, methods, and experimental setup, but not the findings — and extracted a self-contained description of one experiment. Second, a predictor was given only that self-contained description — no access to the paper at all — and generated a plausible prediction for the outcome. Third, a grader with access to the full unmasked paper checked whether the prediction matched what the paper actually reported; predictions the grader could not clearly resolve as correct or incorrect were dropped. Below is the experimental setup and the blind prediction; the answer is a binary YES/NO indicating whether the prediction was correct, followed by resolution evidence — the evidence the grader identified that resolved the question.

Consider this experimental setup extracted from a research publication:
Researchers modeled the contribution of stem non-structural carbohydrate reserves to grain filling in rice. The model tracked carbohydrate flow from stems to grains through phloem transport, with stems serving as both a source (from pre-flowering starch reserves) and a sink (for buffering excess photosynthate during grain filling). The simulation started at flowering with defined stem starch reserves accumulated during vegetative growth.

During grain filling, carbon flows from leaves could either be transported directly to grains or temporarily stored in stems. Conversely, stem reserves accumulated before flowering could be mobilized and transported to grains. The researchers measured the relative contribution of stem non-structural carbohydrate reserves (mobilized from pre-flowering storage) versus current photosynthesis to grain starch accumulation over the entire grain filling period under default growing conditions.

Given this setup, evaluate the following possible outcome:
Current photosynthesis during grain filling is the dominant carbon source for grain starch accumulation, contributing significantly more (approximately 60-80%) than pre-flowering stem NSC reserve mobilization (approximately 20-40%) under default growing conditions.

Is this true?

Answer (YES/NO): NO